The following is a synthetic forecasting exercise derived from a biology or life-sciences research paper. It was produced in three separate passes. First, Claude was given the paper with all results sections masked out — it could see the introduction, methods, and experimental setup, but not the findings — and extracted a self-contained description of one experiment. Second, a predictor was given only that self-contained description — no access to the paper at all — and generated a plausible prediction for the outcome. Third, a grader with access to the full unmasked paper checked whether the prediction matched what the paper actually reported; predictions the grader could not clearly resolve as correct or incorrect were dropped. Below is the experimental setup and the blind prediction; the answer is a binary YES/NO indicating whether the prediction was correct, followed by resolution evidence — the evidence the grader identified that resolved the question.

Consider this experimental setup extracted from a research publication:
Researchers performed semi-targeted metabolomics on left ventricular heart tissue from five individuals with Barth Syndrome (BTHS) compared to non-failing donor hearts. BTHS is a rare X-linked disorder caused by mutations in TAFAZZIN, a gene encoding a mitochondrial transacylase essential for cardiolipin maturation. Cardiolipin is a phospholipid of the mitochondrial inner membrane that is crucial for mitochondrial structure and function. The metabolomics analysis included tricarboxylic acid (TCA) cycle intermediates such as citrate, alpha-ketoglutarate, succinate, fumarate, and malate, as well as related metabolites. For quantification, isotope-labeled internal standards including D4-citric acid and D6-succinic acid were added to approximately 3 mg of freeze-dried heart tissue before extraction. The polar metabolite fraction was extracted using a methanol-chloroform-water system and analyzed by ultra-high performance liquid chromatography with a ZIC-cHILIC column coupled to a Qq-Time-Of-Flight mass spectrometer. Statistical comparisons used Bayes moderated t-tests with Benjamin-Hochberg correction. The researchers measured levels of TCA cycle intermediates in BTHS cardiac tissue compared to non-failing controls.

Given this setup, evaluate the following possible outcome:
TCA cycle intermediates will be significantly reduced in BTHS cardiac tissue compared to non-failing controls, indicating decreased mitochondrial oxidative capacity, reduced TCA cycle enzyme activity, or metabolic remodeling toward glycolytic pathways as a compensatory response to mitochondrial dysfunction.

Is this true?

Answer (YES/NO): NO